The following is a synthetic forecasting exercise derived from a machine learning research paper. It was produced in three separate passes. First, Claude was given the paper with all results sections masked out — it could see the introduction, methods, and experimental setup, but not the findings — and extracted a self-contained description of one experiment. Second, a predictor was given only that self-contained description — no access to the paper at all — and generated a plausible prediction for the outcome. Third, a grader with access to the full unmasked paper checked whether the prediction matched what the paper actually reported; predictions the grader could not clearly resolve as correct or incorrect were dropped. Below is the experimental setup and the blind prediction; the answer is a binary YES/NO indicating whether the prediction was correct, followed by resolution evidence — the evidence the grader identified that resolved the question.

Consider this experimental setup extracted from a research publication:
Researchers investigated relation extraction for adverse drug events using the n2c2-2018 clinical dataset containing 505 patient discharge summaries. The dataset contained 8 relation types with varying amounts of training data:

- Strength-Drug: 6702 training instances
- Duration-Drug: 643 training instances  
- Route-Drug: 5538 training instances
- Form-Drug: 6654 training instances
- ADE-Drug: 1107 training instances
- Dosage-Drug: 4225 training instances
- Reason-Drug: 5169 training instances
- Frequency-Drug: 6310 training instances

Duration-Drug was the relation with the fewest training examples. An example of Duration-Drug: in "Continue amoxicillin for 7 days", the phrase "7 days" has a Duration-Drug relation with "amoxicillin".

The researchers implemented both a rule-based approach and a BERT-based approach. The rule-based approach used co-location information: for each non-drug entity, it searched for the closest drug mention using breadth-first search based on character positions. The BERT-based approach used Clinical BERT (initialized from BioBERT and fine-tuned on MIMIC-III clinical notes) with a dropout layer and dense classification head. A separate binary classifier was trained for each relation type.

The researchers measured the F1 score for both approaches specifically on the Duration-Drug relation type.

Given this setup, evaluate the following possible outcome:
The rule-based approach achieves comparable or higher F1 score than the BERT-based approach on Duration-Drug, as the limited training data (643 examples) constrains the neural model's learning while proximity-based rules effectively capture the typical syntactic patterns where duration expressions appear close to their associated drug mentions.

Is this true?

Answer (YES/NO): NO